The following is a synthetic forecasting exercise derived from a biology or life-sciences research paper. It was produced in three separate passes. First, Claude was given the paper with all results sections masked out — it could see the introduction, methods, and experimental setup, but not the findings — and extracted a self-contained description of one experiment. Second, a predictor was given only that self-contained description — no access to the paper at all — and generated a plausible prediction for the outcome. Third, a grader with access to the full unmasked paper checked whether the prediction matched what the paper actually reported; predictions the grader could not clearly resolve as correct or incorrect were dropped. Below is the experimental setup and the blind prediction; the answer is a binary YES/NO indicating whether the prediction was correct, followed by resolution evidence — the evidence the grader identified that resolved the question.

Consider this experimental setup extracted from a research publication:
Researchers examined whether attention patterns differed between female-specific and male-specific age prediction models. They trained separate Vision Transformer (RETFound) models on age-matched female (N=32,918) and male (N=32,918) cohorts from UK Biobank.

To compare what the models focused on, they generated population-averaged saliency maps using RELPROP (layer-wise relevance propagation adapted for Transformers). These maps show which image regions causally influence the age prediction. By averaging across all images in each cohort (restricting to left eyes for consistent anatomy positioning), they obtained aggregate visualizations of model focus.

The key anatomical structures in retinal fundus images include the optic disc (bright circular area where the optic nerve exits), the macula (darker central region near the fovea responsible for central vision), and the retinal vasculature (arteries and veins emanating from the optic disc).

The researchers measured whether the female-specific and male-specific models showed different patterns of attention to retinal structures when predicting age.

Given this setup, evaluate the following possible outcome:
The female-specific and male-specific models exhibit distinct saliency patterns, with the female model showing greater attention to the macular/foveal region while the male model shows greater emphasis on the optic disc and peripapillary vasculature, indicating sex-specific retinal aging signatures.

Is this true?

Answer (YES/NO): NO